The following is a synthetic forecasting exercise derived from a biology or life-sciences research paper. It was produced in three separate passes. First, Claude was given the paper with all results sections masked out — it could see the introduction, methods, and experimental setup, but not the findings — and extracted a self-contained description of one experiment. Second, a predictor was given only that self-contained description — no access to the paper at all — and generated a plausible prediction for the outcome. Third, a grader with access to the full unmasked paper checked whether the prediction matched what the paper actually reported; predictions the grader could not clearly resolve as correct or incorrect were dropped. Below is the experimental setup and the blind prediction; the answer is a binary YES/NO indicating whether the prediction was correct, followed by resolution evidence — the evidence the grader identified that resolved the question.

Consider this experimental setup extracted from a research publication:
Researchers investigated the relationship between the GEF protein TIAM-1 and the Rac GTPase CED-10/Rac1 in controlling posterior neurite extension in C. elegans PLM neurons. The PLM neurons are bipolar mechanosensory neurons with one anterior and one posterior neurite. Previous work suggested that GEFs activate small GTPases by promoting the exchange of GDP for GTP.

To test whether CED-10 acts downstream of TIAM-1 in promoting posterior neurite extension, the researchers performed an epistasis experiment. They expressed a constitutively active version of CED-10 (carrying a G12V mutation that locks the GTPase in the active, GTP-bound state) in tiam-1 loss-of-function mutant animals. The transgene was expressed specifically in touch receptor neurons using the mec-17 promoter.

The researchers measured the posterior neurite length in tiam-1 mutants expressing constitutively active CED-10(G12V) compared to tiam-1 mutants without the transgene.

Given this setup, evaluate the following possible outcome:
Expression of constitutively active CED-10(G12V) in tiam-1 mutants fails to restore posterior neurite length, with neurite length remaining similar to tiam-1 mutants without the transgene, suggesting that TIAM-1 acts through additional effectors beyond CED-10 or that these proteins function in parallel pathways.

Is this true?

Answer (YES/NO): NO